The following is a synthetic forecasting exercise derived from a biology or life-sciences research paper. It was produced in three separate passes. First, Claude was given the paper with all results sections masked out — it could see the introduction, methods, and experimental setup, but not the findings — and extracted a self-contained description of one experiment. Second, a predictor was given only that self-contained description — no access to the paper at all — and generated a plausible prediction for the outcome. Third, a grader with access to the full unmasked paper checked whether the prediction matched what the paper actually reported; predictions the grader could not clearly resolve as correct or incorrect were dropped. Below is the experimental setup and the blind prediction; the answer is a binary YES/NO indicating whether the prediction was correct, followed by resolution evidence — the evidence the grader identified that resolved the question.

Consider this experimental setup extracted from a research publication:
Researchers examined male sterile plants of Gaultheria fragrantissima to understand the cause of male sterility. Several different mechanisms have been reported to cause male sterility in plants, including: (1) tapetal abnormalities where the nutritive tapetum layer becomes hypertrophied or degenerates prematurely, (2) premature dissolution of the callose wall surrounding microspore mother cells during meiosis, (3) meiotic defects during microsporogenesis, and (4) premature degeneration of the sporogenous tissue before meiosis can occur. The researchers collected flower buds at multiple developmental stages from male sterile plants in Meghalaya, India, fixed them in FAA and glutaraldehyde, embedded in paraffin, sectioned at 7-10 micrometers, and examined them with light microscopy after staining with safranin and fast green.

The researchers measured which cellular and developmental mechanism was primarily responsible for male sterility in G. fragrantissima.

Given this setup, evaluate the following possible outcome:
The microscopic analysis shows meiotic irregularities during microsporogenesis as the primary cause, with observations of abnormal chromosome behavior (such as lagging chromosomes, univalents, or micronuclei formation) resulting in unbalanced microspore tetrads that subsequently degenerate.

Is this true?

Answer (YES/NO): NO